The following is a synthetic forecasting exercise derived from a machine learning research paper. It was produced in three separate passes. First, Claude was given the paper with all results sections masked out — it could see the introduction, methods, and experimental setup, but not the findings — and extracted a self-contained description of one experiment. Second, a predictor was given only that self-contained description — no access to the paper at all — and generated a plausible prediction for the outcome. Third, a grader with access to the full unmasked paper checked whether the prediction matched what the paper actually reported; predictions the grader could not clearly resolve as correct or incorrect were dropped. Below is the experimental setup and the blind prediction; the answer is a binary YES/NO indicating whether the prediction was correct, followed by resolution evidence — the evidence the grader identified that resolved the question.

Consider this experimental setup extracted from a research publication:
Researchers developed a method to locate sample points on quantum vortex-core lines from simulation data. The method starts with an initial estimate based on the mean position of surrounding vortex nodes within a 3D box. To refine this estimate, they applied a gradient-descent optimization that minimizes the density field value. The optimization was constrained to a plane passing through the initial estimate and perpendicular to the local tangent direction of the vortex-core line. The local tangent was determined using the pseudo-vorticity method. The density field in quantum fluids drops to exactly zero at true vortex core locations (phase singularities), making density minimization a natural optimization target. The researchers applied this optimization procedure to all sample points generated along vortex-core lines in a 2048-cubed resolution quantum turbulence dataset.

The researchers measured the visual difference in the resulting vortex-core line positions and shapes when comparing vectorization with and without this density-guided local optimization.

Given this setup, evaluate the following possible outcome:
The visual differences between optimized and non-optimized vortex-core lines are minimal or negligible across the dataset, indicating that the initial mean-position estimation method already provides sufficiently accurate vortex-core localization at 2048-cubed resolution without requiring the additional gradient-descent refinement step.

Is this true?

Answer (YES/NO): NO